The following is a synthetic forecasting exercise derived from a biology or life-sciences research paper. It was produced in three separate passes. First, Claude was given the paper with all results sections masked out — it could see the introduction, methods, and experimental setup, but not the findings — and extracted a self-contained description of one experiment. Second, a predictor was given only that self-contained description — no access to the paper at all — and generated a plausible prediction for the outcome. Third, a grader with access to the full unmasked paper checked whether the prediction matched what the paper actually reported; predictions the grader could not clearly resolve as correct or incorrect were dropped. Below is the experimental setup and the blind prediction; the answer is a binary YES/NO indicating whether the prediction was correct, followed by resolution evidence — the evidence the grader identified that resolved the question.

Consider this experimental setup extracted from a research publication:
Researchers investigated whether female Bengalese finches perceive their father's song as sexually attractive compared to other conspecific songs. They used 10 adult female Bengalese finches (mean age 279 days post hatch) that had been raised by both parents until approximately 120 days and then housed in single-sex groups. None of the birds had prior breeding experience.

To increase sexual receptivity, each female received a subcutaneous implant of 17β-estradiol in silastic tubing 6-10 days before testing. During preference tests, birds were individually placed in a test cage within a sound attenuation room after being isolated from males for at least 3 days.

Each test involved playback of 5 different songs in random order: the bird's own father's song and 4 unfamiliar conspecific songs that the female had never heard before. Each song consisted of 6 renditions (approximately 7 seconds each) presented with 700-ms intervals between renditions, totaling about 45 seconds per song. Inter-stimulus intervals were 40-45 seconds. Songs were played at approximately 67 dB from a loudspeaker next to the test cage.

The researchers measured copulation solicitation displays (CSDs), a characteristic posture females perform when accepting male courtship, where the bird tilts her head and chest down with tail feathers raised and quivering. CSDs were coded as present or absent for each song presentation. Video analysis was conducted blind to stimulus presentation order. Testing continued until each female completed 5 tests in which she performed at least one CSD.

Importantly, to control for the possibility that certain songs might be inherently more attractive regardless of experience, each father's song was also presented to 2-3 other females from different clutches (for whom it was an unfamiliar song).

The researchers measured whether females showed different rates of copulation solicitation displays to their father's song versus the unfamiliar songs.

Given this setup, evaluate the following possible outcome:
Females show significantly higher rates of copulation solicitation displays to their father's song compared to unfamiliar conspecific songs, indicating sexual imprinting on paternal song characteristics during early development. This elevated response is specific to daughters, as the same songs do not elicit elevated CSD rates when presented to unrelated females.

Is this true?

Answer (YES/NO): YES